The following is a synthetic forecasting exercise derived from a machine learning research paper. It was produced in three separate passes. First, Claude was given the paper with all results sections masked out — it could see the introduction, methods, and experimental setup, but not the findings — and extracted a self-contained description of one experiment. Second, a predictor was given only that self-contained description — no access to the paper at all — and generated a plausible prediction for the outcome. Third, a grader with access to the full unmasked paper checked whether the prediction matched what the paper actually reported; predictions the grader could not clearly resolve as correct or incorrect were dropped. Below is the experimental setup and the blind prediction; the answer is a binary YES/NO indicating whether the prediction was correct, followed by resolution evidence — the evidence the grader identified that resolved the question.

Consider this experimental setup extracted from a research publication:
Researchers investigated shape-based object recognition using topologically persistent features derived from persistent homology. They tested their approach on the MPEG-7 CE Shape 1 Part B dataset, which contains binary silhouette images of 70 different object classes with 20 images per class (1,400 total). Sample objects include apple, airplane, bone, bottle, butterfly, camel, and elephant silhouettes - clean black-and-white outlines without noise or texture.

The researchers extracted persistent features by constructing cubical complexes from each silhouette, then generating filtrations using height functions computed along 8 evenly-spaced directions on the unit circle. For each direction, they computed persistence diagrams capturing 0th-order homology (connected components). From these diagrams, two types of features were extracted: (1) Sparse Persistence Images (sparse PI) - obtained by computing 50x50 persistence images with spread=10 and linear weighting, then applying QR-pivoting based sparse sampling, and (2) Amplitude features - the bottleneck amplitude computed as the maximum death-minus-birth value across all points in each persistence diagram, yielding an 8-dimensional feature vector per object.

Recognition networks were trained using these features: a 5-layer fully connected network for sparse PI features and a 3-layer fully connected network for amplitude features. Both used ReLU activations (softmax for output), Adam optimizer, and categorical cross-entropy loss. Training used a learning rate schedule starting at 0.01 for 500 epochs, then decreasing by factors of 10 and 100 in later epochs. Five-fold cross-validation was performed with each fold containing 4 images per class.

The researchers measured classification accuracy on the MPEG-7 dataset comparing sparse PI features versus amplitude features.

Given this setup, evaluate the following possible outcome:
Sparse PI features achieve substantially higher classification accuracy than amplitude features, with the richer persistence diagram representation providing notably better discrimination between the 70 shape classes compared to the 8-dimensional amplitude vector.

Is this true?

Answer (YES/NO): YES